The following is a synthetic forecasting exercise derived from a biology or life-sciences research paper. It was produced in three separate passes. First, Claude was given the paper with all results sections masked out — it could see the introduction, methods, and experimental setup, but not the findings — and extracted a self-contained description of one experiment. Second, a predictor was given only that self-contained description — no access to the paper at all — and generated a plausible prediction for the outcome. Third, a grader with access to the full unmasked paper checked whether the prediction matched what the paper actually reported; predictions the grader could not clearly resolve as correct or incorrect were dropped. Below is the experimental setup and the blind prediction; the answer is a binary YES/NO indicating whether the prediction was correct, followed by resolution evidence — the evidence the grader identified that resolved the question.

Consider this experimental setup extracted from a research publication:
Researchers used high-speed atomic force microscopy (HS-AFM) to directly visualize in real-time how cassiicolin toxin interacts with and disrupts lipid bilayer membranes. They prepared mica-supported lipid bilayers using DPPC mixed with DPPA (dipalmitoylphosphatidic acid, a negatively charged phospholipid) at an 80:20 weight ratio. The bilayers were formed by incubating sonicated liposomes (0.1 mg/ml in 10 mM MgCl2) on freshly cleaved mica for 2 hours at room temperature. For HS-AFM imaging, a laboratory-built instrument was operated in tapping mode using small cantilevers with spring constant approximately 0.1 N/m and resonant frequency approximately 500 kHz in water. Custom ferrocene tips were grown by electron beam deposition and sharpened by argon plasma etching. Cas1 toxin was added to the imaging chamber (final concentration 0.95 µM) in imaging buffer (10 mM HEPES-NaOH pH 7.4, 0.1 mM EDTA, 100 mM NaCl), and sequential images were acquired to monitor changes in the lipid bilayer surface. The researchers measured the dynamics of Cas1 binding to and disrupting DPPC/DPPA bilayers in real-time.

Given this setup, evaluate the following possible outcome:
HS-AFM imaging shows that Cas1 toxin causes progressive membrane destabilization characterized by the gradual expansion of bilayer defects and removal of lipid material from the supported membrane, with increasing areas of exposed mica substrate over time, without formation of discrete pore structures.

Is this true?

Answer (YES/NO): YES